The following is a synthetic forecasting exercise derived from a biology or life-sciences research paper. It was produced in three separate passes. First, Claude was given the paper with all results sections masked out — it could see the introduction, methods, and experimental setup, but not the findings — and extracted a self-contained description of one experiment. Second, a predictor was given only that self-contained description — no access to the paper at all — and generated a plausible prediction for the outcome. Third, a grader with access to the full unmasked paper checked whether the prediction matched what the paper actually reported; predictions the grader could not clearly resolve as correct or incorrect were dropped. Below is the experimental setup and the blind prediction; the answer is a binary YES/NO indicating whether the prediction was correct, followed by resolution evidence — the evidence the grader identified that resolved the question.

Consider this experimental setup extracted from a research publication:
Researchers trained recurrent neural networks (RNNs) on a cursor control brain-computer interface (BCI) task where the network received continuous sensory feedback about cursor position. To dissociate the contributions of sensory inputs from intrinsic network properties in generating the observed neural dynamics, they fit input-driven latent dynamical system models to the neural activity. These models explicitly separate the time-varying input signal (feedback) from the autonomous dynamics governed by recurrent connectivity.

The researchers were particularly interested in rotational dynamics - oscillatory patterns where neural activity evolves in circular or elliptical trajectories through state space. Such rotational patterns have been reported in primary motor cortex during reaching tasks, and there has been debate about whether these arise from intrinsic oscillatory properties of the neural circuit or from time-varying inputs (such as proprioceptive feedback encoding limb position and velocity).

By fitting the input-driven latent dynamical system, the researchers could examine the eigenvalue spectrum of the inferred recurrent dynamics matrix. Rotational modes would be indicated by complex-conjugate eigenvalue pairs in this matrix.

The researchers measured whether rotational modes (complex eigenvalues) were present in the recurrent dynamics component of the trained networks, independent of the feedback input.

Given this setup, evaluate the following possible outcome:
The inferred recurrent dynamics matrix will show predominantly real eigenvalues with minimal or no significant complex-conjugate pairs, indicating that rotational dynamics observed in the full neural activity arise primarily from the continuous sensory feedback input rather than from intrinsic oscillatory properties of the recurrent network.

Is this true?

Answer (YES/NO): NO